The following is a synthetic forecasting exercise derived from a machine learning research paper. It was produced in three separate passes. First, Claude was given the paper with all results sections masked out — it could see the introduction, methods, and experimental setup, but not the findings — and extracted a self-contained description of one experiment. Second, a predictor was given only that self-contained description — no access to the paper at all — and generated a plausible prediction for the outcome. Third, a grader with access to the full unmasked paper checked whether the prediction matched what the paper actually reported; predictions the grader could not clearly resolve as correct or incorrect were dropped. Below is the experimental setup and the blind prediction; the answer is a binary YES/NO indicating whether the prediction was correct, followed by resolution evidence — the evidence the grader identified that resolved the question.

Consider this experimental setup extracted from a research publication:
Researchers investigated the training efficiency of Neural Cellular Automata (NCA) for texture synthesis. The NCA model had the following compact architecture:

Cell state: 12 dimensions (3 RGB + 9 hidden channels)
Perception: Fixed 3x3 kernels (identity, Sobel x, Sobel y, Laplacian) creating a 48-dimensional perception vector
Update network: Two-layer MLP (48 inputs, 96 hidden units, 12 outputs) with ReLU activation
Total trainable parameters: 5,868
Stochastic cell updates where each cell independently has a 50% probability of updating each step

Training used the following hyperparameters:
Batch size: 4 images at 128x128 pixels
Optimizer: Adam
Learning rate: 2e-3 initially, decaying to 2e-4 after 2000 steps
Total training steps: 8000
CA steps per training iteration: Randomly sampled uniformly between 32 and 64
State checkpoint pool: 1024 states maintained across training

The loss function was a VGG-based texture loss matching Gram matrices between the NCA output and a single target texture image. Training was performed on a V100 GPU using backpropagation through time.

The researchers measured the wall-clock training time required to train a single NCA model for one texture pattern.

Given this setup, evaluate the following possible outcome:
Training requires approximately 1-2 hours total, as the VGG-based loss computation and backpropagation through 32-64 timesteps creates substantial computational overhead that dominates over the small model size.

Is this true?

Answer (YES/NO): NO